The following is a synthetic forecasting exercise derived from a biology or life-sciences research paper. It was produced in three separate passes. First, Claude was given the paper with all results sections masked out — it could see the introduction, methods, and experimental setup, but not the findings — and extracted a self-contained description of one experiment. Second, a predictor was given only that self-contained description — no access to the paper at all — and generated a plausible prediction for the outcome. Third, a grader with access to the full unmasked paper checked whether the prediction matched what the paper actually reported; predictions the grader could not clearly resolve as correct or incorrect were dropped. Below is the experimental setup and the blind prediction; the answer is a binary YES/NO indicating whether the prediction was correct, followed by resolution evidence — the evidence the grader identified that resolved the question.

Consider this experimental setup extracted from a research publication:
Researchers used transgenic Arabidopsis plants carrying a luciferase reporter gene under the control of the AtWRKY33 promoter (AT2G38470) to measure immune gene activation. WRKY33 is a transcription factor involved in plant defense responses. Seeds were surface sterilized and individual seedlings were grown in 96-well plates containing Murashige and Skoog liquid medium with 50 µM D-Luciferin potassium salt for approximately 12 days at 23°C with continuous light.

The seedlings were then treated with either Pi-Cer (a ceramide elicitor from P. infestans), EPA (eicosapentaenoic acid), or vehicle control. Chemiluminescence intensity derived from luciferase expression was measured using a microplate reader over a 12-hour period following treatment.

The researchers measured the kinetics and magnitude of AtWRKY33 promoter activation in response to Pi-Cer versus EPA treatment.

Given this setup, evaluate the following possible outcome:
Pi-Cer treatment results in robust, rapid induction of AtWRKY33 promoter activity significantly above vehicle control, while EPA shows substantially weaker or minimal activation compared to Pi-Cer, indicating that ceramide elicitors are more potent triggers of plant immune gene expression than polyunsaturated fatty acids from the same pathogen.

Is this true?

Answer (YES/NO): YES